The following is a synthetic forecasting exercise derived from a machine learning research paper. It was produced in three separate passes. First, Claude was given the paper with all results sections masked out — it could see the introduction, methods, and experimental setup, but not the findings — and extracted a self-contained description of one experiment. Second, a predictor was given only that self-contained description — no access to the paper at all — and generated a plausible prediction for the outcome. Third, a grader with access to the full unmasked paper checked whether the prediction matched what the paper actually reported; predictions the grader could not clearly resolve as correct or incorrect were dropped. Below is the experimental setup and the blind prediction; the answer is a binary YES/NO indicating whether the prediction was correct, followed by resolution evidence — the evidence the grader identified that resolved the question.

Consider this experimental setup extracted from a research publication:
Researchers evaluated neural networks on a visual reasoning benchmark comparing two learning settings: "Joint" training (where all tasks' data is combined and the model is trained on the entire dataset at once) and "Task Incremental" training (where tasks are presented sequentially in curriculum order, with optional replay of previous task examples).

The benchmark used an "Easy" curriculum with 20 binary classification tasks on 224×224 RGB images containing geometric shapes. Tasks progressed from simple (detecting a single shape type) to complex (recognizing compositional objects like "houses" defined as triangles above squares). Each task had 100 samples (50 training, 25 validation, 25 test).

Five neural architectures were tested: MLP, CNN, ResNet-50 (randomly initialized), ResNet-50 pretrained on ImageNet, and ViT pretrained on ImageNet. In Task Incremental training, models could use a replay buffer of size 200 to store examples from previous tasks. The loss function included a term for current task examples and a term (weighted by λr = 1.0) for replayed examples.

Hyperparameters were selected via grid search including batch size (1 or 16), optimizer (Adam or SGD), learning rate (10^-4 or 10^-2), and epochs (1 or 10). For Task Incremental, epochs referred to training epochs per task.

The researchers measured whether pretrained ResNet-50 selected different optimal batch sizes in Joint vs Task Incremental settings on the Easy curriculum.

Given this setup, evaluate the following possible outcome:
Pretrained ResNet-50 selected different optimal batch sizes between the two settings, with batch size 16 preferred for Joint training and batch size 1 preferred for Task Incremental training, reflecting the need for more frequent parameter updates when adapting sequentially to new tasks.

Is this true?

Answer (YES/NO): NO